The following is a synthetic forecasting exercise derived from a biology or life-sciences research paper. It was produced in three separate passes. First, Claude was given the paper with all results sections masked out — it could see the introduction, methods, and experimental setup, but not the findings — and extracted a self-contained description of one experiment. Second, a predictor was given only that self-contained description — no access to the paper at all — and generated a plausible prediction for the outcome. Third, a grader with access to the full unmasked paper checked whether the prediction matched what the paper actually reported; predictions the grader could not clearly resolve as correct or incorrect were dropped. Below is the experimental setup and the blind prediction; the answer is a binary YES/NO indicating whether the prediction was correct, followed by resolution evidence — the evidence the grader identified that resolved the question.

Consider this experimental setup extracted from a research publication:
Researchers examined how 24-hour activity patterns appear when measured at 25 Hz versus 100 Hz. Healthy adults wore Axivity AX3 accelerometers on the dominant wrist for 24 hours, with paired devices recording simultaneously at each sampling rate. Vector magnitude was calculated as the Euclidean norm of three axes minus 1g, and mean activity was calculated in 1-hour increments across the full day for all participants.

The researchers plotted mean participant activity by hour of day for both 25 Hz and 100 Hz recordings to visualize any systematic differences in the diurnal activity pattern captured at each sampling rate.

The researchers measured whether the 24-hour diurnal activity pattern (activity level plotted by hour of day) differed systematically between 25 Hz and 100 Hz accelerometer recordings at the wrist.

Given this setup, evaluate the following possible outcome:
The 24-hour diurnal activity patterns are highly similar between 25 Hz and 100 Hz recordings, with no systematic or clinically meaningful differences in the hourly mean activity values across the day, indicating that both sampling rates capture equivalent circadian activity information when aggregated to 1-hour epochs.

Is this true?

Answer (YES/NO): NO